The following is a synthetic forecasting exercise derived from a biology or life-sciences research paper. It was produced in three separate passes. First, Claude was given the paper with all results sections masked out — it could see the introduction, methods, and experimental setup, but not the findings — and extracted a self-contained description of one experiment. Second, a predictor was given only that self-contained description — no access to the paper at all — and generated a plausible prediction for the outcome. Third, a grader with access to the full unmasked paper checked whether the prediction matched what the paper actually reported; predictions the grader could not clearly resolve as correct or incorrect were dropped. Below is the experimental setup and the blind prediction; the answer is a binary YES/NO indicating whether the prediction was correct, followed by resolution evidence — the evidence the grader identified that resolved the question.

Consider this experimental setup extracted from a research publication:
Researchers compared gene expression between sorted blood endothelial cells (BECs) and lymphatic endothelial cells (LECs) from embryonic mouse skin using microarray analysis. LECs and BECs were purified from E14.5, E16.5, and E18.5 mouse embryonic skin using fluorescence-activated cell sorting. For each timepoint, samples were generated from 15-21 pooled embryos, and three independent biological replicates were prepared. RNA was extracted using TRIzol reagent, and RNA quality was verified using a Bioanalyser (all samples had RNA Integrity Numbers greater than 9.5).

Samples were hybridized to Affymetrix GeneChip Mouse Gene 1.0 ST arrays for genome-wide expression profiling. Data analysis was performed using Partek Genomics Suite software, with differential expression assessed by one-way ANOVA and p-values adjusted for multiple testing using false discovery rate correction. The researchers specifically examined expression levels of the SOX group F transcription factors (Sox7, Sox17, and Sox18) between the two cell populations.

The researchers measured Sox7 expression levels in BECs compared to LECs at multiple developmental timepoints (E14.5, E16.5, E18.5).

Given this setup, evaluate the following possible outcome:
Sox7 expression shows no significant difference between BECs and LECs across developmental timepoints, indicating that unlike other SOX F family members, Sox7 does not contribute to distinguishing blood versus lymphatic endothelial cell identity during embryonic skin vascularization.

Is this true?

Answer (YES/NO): NO